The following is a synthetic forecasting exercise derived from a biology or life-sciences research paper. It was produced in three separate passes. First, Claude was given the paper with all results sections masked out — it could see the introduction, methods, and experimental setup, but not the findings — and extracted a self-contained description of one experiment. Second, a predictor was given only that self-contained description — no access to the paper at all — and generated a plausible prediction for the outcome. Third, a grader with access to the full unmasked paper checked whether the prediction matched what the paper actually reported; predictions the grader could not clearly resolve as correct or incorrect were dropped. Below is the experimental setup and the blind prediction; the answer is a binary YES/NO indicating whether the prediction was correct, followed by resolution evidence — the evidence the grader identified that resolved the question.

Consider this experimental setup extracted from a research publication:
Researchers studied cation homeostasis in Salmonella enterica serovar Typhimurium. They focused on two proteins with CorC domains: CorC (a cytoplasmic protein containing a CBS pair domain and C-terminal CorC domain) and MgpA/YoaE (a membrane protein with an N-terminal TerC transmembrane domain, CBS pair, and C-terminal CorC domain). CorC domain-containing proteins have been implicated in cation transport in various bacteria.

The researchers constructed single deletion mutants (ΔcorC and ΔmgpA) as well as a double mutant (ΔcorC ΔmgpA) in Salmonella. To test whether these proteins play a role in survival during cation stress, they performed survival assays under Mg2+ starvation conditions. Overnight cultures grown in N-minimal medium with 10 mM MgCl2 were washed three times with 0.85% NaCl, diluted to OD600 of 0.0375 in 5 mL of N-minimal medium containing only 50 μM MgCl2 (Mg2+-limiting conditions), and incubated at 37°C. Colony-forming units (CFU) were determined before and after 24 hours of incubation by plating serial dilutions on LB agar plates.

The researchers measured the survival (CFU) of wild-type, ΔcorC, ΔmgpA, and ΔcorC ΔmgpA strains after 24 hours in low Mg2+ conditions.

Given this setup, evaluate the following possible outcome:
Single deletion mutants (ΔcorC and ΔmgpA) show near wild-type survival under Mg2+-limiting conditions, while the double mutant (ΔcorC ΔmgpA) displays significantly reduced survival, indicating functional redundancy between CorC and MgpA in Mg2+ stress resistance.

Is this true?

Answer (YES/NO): NO